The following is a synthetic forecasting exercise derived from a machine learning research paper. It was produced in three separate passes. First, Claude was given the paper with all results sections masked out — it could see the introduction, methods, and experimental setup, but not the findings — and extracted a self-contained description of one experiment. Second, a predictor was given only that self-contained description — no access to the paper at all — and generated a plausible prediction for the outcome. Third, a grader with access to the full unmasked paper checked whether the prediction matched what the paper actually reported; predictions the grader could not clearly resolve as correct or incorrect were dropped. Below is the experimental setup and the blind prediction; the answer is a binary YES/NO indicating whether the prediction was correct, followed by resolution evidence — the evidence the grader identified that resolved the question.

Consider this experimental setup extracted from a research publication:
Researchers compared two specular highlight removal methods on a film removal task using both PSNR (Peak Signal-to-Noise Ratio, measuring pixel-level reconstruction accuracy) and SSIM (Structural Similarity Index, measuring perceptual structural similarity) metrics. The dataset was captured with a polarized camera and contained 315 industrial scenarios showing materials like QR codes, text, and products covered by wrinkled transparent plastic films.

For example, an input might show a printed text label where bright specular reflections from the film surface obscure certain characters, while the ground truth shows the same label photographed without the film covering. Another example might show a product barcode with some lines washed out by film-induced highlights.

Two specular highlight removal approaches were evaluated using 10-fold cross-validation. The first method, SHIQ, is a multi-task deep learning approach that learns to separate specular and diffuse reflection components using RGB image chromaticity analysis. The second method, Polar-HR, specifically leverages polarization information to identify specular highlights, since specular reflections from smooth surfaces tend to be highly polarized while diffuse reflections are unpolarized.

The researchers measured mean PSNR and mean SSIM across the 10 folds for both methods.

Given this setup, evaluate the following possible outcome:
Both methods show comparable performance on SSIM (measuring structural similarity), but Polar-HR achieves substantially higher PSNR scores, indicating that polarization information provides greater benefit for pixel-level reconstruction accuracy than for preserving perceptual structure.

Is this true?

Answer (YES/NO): NO